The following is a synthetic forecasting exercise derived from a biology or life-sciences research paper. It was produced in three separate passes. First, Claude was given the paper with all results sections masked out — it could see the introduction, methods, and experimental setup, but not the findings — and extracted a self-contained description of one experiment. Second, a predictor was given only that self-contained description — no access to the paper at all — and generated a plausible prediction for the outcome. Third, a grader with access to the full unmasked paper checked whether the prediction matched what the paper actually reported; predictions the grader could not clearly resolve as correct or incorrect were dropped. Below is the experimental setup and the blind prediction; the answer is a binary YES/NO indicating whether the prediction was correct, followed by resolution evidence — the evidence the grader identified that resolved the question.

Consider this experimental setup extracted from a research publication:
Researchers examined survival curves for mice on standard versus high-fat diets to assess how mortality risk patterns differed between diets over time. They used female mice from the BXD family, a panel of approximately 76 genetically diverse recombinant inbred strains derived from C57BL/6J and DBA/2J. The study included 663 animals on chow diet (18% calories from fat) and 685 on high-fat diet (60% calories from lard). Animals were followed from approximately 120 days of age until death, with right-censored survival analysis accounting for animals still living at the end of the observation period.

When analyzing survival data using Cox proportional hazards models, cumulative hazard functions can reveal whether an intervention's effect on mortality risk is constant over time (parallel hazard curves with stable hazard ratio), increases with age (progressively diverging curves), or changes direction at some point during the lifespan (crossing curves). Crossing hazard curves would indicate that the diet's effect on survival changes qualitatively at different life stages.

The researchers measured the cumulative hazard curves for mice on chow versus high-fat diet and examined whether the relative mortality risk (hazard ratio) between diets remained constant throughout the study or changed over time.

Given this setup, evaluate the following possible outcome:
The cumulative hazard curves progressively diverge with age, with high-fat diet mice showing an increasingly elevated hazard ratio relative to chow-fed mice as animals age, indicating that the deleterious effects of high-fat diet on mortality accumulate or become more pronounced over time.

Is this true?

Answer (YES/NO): NO